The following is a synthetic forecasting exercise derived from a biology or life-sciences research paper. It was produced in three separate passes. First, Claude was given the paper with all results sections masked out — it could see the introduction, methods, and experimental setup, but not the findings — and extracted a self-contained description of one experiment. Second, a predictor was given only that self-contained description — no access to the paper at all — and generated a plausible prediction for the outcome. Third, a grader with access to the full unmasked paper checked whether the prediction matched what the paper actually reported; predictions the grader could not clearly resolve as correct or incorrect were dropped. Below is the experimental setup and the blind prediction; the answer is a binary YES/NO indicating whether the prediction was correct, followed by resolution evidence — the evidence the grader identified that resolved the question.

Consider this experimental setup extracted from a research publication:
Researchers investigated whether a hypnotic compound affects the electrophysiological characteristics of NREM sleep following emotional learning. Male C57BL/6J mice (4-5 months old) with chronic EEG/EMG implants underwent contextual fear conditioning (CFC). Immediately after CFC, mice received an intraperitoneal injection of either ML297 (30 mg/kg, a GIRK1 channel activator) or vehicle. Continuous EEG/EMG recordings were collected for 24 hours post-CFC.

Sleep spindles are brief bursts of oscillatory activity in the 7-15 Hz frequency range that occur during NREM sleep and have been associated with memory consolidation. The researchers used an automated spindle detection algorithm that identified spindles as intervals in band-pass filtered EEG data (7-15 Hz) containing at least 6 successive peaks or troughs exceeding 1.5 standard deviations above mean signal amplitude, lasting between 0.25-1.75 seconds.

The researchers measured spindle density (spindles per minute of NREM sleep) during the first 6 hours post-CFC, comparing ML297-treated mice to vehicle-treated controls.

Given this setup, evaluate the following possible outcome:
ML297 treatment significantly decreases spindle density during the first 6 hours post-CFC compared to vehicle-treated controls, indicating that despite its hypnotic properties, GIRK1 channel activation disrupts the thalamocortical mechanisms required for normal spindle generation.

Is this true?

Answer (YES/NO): NO